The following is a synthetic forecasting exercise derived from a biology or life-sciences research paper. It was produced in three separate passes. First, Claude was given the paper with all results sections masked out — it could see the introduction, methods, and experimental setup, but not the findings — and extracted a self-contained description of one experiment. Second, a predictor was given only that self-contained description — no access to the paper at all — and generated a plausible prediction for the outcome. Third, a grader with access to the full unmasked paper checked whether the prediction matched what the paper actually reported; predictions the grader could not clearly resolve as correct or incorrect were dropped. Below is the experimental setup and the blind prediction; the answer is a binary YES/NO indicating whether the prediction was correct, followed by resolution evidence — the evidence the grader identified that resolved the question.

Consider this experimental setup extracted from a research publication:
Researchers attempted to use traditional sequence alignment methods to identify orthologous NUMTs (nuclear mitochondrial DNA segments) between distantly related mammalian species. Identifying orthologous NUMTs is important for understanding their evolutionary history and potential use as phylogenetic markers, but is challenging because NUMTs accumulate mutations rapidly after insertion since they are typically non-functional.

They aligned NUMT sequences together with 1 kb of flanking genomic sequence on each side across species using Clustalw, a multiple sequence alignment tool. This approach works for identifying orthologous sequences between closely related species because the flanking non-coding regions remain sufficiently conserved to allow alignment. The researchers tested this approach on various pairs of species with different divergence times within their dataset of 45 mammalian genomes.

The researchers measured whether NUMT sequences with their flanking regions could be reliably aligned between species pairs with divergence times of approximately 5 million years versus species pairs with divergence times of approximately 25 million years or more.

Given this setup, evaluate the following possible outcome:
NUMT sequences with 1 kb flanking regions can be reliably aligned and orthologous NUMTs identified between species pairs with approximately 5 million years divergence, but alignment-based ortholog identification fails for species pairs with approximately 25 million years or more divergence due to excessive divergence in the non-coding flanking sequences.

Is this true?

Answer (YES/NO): YES